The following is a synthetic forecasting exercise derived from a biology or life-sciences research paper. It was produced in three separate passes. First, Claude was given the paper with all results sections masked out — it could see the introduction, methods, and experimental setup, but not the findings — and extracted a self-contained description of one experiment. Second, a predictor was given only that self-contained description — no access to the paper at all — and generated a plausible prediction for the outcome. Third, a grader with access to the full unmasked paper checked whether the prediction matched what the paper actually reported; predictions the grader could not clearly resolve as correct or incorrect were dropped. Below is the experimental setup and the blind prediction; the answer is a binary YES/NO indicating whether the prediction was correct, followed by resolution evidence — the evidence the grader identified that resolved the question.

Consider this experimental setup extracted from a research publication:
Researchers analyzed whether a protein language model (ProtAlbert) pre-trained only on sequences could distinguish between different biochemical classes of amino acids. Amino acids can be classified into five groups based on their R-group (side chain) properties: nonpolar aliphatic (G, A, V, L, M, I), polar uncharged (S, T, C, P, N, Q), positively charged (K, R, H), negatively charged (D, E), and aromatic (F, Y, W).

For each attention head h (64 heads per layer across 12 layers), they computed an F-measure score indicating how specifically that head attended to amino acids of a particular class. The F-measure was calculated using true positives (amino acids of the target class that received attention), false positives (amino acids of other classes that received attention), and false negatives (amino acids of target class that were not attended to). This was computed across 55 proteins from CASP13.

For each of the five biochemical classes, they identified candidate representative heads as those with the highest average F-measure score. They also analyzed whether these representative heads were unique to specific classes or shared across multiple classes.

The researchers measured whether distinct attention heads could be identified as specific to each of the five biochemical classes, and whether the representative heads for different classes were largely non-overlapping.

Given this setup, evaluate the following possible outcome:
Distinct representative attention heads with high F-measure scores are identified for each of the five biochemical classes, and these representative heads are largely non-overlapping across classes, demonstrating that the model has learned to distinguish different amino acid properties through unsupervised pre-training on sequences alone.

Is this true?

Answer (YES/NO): YES